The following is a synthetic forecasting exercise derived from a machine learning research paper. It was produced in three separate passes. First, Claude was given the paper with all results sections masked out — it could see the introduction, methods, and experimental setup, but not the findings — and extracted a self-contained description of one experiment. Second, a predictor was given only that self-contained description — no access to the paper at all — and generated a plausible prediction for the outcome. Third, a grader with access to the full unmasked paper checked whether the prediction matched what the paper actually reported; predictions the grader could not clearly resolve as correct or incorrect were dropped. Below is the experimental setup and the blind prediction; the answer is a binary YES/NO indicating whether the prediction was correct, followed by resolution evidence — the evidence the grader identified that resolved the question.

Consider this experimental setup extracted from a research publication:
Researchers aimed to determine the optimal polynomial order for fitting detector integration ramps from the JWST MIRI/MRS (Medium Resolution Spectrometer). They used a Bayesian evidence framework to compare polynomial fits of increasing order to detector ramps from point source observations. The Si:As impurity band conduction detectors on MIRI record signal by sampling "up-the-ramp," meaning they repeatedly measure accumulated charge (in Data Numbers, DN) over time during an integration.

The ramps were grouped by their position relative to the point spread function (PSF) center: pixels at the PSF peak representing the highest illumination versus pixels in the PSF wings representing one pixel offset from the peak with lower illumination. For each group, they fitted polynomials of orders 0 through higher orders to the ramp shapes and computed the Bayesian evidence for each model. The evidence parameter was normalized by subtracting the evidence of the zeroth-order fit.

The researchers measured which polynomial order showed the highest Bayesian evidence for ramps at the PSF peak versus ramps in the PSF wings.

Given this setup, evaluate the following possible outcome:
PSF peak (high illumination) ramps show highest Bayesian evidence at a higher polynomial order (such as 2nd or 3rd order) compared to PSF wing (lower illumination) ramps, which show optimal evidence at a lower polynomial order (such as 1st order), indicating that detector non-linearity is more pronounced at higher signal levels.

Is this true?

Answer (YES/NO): NO